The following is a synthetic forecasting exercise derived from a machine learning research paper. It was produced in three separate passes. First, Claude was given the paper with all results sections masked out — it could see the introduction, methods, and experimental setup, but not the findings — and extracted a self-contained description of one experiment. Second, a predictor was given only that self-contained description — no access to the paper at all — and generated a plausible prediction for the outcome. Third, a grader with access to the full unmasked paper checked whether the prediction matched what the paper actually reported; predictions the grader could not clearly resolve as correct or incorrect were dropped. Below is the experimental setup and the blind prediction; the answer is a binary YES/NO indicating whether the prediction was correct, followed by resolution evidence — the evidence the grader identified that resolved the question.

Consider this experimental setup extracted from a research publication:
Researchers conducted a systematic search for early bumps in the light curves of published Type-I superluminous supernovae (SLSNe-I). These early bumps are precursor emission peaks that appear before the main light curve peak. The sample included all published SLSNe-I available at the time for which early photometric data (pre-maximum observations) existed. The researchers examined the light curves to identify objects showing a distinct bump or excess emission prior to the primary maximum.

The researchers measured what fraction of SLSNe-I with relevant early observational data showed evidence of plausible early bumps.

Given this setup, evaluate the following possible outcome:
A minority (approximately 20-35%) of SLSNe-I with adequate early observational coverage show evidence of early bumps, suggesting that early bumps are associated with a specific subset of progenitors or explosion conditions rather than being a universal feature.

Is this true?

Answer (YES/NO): NO